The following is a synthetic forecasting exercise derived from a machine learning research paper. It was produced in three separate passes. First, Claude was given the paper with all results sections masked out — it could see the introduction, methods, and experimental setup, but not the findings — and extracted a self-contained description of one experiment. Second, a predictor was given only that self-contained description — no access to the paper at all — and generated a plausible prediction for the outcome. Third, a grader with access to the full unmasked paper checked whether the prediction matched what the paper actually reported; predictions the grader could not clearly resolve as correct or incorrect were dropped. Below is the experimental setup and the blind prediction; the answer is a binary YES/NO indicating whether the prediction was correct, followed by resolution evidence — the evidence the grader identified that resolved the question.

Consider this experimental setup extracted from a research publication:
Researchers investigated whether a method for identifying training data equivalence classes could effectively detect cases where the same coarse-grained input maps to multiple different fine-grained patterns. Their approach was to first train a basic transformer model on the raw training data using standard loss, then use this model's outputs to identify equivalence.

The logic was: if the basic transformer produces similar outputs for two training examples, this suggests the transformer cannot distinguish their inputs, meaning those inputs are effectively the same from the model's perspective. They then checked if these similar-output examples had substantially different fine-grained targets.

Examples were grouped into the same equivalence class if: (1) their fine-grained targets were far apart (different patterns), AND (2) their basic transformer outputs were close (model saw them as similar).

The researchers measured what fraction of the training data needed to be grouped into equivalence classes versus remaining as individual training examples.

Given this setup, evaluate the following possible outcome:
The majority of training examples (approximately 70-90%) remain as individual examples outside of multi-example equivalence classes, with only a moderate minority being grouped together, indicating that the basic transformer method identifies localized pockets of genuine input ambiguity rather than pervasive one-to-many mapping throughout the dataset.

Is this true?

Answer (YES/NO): YES